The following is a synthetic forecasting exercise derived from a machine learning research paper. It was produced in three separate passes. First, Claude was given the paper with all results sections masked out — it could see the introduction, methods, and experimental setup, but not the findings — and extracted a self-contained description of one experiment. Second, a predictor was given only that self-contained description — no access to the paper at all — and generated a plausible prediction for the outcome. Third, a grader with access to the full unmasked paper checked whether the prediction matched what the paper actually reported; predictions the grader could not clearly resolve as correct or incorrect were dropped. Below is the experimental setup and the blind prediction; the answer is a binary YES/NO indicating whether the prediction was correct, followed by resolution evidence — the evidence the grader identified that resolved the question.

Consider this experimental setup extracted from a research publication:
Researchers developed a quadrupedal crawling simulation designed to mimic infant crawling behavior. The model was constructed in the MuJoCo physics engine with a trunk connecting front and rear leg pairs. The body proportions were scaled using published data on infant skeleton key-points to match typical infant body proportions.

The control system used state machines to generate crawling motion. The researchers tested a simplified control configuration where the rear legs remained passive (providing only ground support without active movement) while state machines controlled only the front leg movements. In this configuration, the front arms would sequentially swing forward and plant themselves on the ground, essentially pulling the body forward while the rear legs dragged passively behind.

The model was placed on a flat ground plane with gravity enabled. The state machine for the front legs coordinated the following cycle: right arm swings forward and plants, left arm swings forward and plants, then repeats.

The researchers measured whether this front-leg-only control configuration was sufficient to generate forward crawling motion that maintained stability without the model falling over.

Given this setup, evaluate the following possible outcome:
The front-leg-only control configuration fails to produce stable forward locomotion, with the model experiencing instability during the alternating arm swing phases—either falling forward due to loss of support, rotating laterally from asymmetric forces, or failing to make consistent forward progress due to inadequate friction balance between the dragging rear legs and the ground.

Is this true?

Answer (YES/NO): NO